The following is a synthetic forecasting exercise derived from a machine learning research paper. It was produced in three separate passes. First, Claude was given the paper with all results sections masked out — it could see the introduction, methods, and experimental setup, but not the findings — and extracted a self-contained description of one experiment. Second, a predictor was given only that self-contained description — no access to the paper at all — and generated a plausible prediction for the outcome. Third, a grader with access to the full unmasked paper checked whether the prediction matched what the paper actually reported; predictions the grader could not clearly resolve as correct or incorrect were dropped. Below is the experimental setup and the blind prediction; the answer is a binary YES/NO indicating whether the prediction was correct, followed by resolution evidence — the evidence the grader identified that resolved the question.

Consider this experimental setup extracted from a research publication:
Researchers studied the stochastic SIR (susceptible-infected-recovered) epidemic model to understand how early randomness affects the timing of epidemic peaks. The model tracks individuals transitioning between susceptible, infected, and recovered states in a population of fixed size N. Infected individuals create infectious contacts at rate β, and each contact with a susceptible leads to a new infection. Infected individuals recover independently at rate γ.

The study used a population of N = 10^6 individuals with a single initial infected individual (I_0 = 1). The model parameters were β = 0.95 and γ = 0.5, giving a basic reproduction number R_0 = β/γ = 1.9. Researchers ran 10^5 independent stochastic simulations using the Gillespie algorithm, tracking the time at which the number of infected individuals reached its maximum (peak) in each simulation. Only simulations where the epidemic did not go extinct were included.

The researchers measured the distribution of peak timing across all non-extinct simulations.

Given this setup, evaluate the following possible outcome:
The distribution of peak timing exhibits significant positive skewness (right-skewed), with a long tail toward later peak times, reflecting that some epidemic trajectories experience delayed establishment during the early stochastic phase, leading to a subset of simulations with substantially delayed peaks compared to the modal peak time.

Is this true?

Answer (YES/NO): NO